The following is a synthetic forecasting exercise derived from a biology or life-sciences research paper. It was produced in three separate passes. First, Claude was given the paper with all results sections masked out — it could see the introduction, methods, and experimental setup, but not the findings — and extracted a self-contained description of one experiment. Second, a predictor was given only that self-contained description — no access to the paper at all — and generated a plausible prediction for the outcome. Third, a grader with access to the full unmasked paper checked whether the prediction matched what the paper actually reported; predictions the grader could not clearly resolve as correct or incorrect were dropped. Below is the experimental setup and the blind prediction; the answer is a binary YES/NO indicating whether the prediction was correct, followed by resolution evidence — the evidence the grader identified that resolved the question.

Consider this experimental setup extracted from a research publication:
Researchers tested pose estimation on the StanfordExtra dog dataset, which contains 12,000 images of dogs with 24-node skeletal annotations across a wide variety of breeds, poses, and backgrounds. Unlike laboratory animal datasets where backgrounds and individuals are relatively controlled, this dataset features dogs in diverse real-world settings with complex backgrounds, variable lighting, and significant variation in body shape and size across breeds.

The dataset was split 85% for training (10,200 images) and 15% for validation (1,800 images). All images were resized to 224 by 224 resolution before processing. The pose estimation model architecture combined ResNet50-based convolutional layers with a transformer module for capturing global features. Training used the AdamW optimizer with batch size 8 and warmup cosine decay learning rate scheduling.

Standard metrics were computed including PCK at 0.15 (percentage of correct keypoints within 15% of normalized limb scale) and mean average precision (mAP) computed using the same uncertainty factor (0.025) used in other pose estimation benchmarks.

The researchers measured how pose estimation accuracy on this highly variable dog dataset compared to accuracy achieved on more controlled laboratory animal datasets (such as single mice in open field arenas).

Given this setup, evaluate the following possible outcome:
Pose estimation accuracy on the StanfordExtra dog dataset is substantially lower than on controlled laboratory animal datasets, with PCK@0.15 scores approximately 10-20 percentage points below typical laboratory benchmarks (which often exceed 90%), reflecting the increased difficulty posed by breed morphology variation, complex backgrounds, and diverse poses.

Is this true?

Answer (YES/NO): NO